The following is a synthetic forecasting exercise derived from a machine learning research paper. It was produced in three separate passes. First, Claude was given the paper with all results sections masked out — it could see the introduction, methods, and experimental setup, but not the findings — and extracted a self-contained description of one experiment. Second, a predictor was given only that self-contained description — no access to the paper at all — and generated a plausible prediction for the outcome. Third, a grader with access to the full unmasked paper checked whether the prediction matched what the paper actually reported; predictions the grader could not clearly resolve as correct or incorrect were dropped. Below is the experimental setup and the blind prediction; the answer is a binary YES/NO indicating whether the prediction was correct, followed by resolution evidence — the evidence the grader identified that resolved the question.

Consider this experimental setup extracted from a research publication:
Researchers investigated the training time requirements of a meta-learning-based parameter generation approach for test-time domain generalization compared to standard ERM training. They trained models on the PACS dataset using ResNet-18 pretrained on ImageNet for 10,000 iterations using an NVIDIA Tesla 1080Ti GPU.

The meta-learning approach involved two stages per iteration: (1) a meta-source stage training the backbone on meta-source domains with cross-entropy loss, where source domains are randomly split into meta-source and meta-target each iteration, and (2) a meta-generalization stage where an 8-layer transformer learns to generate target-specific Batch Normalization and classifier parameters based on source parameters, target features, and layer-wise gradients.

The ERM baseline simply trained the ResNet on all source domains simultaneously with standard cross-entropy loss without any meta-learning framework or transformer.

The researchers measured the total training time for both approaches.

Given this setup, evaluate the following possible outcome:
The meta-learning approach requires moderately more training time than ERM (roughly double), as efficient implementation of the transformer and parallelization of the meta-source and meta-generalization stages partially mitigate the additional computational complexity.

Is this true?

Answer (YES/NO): NO